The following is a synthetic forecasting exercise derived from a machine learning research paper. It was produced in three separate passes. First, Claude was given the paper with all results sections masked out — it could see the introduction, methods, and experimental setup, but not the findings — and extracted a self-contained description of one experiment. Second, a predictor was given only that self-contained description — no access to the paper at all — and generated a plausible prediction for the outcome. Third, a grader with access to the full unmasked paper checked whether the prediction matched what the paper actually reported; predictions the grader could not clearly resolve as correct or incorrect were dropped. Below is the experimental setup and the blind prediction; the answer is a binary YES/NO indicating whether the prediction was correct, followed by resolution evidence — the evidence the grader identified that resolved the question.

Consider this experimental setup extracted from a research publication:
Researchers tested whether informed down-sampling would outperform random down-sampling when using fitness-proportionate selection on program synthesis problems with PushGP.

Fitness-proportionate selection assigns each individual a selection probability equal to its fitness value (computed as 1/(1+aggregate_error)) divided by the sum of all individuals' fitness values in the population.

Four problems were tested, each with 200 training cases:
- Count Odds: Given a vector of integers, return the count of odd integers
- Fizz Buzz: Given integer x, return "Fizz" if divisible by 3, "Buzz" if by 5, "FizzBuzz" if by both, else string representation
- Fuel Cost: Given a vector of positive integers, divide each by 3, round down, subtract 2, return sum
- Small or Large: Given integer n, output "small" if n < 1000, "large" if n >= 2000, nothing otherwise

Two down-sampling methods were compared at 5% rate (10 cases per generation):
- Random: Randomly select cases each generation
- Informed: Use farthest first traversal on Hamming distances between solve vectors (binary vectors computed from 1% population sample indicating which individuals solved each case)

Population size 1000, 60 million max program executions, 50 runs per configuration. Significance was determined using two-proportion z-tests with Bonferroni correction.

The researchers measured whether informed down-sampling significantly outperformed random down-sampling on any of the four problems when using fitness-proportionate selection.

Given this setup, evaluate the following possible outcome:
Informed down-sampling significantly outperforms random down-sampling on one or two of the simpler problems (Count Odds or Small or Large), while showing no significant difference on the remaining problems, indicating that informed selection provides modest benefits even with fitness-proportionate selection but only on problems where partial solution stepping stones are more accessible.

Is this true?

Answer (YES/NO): NO